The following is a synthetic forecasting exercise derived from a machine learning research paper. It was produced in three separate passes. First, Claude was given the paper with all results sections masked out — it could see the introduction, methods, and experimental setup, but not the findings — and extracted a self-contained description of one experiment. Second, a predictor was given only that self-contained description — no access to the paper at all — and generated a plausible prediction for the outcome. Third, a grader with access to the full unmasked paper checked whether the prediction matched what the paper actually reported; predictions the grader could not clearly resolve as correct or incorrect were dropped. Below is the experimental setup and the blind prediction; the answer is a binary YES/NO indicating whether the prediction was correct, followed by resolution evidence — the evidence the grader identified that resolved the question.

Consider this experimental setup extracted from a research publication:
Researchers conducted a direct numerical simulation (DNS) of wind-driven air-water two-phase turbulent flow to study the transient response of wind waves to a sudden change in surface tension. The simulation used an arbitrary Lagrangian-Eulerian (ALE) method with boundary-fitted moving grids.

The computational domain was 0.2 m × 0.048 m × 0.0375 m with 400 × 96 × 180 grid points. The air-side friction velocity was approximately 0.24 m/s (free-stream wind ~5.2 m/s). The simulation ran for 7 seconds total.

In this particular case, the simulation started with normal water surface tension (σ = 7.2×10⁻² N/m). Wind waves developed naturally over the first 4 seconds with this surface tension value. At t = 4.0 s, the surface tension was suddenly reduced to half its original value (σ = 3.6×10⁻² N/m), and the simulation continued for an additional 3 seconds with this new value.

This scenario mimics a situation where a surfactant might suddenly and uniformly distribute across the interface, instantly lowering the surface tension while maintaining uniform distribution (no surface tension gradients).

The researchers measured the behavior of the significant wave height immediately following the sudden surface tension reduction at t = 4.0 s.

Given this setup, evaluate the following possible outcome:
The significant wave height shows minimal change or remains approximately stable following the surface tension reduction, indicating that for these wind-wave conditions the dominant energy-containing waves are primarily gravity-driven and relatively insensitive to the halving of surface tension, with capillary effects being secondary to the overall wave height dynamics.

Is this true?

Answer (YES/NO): NO